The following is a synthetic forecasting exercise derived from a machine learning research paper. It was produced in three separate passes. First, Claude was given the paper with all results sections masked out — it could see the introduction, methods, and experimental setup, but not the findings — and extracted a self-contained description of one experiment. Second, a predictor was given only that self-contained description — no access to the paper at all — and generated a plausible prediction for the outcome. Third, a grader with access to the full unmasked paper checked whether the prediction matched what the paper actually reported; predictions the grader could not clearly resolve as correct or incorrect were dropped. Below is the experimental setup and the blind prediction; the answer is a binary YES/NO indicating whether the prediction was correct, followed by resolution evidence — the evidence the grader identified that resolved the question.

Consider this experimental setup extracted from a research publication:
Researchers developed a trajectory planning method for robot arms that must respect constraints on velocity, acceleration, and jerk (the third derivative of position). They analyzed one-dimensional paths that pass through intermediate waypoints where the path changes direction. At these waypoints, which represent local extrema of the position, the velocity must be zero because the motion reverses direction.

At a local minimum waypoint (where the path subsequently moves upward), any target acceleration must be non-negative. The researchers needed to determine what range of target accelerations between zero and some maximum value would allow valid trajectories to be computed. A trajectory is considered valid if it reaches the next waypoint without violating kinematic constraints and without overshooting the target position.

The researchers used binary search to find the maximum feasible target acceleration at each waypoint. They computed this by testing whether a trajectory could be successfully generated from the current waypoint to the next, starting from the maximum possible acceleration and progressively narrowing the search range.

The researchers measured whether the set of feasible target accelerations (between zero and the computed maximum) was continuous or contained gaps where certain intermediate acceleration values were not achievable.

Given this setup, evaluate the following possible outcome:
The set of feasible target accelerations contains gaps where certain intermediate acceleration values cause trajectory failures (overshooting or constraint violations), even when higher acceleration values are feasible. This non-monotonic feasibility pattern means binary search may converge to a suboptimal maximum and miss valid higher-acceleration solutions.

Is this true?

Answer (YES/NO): NO